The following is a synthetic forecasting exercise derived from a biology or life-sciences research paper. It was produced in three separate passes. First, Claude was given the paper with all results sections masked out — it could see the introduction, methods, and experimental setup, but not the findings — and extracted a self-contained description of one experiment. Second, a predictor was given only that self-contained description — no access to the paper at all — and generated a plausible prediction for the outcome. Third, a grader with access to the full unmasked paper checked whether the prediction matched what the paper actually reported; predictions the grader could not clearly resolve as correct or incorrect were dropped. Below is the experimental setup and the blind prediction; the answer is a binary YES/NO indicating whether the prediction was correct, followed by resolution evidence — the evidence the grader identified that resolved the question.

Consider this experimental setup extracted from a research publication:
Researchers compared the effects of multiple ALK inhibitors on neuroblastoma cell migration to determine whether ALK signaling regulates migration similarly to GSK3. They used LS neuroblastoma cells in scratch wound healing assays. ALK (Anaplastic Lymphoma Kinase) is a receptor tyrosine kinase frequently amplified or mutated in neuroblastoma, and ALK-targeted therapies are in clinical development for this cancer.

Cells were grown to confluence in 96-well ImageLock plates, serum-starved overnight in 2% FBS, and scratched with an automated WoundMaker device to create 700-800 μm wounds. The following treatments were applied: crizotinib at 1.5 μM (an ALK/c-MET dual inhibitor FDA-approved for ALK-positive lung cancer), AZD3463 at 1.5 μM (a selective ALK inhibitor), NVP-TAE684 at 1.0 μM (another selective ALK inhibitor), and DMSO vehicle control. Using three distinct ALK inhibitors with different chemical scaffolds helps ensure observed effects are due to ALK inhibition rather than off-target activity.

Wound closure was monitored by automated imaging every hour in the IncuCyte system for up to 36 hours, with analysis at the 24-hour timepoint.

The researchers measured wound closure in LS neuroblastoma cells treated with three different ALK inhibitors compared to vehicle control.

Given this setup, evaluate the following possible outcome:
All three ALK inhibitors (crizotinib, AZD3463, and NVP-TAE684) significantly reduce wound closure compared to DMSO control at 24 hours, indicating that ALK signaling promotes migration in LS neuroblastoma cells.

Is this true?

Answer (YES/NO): NO